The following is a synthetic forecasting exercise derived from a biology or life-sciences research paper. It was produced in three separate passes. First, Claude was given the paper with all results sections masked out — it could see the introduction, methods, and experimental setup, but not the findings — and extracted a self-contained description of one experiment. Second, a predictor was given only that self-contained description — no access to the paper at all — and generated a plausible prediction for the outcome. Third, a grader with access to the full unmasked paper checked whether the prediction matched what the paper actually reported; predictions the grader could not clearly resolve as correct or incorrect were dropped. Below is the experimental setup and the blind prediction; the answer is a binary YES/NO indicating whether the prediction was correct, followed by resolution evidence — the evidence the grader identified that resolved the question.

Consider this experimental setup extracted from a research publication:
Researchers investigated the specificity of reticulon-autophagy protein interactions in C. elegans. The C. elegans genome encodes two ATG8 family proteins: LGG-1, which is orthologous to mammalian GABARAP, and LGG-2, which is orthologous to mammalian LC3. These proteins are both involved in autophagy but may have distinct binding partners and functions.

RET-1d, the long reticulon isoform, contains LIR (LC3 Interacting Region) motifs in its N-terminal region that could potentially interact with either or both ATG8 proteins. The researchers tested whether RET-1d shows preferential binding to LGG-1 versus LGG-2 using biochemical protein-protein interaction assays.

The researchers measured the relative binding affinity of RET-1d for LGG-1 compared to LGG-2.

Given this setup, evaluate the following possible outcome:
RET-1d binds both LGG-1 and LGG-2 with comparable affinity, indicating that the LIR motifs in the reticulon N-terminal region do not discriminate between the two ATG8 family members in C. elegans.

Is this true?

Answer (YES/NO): NO